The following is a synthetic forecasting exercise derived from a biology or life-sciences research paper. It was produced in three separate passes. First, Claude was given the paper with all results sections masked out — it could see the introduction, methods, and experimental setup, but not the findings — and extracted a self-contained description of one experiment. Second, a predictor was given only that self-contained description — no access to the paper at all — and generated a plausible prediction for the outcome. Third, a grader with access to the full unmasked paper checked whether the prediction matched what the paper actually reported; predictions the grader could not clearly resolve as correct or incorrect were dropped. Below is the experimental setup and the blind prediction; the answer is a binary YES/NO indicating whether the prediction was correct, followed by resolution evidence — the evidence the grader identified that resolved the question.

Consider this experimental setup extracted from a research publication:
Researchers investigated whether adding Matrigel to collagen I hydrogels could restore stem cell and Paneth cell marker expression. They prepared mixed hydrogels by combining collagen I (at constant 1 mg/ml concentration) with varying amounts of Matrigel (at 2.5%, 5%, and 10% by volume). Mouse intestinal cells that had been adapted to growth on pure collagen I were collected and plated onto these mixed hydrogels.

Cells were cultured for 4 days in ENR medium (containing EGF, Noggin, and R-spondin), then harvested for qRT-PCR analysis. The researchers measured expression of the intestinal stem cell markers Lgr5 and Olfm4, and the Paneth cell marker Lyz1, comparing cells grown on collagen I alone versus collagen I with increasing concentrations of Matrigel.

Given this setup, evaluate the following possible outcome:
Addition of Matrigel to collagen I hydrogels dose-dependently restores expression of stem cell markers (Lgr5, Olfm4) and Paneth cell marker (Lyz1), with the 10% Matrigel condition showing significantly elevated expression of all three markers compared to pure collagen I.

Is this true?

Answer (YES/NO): YES